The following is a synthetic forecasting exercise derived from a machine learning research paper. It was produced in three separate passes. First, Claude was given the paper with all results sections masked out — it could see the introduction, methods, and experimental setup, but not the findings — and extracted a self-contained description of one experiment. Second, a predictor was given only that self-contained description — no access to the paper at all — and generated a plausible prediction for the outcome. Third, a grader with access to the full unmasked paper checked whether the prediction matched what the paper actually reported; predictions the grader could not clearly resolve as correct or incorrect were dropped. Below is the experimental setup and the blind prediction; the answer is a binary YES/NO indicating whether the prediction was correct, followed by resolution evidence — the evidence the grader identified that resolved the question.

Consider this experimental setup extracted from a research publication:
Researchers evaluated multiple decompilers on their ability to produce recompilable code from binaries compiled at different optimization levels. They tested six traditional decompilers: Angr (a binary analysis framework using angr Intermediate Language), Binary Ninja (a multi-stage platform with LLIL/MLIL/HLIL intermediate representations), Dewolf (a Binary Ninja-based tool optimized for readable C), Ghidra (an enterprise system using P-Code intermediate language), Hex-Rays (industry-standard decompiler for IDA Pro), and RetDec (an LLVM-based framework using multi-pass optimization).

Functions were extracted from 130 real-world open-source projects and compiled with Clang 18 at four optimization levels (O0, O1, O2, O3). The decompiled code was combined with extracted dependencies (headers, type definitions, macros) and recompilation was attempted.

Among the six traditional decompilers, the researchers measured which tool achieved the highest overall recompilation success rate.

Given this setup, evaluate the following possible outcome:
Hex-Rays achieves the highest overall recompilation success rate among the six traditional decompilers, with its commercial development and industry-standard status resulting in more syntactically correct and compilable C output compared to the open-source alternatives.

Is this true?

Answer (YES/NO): YES